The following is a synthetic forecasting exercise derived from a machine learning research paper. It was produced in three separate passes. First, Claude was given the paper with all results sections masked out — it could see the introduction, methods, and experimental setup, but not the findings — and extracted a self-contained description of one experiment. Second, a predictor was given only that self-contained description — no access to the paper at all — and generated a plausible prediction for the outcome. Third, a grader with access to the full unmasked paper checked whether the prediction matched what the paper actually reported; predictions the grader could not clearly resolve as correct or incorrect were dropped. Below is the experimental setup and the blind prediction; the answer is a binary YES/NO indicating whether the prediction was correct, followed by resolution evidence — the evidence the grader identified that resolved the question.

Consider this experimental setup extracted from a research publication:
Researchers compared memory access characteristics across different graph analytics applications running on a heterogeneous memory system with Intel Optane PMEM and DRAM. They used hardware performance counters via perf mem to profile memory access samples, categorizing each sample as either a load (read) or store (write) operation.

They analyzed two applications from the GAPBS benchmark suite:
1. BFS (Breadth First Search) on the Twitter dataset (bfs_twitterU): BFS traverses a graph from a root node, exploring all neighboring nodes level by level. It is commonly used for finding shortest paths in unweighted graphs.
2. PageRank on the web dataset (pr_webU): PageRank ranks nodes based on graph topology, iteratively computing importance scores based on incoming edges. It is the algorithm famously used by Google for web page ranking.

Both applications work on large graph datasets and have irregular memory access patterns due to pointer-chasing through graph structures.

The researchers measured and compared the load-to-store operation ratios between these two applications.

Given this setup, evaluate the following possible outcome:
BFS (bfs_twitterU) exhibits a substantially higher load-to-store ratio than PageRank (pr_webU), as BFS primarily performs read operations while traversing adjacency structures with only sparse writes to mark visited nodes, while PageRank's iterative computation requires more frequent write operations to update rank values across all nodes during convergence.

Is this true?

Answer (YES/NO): NO